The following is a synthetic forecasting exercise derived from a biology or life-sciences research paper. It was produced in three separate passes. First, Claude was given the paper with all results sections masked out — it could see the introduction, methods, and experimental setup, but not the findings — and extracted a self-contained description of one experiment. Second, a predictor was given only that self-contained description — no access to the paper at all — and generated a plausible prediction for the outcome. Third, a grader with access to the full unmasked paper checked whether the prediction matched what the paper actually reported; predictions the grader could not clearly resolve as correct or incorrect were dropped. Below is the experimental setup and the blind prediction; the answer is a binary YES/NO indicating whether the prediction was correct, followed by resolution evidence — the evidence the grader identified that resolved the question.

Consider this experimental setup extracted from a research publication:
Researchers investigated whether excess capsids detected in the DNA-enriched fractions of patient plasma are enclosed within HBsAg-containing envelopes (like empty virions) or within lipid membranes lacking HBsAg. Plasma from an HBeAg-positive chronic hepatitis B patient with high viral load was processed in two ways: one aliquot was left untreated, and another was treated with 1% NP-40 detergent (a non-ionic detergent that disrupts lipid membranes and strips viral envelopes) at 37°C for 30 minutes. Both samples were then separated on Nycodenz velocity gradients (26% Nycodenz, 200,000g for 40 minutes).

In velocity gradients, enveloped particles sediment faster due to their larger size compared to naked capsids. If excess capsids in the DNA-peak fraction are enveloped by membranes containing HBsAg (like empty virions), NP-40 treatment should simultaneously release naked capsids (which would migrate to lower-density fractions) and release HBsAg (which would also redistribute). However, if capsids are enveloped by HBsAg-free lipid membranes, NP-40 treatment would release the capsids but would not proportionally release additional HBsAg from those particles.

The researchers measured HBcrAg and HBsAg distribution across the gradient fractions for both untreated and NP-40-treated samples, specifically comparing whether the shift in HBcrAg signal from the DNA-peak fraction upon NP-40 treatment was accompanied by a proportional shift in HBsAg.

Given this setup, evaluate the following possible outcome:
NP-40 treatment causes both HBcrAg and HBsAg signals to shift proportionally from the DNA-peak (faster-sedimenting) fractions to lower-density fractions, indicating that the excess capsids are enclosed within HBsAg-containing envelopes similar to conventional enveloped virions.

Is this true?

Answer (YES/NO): NO